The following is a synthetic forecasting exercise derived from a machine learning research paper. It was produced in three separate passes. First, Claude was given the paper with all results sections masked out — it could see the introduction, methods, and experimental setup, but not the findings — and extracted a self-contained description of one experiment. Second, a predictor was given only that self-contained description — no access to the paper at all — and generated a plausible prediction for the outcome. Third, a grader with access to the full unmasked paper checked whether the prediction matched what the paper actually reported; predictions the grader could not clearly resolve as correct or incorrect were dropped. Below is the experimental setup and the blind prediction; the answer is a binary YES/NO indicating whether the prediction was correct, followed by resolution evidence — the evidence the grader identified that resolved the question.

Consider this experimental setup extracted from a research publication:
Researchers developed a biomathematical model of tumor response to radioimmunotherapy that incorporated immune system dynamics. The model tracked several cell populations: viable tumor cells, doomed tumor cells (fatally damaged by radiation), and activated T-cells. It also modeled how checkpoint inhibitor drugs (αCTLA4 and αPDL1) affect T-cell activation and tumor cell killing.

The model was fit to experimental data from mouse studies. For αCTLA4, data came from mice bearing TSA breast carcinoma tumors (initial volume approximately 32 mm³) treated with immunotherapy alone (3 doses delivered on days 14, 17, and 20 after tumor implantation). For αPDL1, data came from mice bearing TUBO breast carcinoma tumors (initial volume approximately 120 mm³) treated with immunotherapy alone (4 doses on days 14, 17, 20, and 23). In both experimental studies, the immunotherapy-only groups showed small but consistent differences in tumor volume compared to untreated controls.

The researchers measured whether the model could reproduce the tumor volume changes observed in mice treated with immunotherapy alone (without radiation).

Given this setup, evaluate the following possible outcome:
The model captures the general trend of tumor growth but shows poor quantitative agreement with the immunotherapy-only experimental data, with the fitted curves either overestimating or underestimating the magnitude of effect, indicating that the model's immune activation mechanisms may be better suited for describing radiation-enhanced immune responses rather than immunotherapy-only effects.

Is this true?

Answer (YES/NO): YES